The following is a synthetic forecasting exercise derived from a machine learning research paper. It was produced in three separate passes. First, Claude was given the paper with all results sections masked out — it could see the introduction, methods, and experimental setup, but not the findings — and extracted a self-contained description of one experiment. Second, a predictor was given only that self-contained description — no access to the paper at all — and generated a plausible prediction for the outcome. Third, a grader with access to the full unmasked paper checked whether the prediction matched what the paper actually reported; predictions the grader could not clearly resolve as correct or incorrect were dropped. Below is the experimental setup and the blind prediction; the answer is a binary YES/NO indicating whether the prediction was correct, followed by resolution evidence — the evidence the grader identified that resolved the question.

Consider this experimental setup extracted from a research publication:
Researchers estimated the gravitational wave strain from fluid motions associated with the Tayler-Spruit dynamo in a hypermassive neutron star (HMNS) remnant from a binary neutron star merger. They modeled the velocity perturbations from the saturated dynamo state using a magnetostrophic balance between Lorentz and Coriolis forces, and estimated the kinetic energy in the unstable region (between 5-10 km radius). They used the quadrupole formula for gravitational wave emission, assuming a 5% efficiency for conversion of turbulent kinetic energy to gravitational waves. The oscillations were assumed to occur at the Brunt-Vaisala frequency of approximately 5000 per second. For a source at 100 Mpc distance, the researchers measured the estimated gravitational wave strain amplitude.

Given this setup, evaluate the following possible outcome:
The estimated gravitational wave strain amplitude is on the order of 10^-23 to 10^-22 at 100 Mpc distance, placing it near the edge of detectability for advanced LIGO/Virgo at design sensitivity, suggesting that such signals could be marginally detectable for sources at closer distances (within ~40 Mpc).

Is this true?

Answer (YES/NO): NO